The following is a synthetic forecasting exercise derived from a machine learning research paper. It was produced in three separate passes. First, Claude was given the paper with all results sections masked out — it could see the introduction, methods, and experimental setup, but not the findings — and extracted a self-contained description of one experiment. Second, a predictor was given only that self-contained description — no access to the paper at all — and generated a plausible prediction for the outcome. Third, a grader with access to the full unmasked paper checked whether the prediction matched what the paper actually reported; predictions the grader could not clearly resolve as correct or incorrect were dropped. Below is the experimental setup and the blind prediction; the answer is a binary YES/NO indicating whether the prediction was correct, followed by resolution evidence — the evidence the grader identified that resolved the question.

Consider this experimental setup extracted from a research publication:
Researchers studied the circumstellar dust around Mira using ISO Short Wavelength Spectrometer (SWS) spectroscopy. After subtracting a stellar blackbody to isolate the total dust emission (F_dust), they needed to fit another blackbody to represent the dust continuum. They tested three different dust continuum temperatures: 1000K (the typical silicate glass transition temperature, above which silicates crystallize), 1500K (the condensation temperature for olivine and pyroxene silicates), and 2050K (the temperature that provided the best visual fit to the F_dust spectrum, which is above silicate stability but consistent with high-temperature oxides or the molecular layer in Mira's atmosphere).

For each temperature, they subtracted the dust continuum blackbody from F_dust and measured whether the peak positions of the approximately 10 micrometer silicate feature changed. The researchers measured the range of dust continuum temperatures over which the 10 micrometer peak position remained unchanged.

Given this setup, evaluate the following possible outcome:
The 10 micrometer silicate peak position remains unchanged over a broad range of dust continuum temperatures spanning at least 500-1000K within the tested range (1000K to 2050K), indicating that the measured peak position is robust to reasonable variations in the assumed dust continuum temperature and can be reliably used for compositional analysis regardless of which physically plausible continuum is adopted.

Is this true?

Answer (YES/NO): YES